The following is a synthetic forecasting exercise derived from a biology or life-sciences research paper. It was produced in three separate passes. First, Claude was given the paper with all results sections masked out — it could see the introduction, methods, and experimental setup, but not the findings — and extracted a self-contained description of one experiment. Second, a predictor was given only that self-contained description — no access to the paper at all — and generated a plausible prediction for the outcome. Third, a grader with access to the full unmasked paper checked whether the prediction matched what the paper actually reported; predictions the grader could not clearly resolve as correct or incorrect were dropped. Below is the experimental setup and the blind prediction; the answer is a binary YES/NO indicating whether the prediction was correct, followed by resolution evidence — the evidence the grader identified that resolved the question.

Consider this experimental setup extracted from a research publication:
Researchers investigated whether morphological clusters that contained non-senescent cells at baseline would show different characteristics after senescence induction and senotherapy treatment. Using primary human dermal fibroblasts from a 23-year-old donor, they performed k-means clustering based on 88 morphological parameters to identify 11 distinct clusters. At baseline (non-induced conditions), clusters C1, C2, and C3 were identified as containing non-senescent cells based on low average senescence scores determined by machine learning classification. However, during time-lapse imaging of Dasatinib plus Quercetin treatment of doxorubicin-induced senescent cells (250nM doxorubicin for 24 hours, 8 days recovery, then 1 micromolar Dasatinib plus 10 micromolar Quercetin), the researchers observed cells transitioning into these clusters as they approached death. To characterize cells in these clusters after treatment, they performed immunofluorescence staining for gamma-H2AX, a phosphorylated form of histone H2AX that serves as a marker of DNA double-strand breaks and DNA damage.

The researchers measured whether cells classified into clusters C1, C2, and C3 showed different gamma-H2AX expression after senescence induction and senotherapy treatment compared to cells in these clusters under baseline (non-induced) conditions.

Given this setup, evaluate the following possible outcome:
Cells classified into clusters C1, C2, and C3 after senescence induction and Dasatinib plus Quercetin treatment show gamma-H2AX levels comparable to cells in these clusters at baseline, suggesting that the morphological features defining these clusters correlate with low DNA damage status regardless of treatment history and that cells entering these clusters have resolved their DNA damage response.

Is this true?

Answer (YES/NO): NO